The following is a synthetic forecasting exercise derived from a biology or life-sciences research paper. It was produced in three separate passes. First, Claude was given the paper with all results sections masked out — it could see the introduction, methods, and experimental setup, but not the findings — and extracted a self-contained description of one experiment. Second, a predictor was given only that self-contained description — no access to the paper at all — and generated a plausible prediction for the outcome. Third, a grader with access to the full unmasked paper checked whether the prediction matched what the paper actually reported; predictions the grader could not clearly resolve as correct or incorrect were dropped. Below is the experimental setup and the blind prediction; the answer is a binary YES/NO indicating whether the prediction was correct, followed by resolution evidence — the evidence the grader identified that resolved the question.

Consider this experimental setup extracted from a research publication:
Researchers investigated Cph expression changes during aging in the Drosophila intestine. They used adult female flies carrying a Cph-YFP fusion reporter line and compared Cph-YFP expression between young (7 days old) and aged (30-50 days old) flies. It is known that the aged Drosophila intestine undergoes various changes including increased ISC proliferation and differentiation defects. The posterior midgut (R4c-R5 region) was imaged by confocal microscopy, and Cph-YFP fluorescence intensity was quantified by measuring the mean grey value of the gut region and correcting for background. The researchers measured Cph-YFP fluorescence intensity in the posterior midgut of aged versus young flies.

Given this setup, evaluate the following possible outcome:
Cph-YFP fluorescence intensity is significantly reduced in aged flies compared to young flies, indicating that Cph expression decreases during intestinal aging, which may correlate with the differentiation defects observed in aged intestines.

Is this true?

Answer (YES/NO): NO